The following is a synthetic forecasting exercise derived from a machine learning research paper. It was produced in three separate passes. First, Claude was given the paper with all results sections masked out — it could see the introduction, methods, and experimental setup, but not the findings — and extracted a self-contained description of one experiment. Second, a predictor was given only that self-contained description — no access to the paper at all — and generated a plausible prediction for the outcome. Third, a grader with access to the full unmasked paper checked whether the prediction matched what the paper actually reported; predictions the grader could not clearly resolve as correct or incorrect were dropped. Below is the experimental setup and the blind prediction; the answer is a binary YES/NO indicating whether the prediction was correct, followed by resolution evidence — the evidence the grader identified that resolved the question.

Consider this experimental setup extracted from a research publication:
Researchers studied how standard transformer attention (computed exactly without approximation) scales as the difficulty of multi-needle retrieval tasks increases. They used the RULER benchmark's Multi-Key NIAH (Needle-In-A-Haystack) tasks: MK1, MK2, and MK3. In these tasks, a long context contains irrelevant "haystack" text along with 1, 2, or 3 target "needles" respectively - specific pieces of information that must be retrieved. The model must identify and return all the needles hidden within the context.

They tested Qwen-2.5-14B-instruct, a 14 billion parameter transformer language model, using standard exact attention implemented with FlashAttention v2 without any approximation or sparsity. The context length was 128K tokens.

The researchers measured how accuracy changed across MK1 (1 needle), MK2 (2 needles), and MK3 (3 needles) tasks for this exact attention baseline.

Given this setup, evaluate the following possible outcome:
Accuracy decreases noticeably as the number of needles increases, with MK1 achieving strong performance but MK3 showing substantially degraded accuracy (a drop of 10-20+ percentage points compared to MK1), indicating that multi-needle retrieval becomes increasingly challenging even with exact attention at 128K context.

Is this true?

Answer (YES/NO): YES